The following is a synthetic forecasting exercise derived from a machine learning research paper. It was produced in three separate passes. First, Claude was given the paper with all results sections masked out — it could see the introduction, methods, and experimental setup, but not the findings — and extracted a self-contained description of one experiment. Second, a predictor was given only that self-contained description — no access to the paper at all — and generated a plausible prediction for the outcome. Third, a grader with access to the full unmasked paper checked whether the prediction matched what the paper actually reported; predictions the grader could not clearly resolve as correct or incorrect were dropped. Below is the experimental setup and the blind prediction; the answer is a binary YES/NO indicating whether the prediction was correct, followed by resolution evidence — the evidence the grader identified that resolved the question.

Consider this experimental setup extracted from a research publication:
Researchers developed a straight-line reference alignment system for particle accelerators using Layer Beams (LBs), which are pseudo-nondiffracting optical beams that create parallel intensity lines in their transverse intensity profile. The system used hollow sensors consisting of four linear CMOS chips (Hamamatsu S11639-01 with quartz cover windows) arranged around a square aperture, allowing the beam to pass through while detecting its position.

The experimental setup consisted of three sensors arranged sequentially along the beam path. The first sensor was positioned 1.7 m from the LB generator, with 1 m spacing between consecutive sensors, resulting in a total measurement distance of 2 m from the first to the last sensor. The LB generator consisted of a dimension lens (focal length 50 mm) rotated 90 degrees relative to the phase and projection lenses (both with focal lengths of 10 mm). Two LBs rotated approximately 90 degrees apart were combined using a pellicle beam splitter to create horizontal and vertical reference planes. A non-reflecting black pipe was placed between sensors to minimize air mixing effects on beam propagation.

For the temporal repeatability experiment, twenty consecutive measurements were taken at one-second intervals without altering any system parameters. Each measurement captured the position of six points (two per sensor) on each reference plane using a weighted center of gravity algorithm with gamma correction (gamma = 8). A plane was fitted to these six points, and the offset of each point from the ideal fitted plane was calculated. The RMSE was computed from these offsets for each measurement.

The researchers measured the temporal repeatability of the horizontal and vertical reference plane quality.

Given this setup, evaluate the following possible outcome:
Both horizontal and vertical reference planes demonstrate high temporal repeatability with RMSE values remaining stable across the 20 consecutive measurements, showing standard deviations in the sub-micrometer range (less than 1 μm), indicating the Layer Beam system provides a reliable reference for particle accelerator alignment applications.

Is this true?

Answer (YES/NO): NO